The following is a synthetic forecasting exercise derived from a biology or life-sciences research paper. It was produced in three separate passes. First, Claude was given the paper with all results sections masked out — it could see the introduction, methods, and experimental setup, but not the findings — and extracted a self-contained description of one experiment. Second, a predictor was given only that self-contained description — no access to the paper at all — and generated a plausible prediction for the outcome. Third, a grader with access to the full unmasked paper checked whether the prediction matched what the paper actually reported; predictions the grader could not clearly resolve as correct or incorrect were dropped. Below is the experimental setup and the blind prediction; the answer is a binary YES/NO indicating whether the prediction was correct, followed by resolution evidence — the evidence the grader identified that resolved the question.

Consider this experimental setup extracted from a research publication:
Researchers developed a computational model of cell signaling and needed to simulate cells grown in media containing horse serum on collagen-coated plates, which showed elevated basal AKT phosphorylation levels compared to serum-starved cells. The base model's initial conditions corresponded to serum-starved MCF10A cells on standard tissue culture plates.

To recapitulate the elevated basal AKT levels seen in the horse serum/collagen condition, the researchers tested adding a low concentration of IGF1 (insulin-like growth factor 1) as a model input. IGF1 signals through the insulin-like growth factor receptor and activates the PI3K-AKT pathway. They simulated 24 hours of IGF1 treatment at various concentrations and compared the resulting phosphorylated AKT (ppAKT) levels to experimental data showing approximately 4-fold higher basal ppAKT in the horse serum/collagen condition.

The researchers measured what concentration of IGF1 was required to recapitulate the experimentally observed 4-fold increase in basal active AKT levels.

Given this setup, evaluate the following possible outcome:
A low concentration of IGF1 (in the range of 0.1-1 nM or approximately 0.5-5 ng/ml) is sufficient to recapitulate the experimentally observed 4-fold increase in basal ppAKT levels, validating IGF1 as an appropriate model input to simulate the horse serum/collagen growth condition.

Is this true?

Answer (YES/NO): NO